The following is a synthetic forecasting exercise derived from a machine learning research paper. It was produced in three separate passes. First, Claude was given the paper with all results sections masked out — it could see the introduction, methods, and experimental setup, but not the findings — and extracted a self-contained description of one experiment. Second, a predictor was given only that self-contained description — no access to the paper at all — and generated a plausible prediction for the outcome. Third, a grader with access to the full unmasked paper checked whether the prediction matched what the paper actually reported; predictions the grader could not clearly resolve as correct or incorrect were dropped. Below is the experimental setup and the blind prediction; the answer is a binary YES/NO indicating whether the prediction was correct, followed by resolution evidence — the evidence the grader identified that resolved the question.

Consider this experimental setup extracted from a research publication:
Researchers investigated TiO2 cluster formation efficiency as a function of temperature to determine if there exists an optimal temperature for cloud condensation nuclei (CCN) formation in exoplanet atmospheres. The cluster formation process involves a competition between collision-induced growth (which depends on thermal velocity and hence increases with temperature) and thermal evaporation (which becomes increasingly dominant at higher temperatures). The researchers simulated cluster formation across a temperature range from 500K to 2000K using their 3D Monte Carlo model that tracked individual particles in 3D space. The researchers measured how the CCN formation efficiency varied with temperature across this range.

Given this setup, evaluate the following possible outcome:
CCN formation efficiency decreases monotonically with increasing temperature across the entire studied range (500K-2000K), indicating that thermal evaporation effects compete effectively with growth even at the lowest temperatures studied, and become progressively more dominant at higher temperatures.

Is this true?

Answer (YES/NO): NO